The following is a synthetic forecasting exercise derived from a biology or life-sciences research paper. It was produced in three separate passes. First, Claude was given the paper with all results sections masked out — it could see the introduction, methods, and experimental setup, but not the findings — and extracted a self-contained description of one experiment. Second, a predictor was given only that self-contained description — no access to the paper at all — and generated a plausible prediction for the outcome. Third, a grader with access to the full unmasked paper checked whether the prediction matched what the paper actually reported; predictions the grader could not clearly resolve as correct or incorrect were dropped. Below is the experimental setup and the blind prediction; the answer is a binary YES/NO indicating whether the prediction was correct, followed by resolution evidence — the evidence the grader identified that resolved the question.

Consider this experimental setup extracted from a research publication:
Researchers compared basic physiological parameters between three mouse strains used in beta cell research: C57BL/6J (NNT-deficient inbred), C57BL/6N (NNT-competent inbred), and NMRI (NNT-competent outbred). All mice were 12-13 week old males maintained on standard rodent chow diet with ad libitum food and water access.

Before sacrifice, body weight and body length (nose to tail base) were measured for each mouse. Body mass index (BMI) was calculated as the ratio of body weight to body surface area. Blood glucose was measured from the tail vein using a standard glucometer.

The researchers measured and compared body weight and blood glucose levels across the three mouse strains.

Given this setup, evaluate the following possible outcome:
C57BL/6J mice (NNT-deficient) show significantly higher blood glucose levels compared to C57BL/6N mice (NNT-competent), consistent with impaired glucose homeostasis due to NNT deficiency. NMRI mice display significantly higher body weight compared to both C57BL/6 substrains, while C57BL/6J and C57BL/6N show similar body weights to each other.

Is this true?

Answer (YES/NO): NO